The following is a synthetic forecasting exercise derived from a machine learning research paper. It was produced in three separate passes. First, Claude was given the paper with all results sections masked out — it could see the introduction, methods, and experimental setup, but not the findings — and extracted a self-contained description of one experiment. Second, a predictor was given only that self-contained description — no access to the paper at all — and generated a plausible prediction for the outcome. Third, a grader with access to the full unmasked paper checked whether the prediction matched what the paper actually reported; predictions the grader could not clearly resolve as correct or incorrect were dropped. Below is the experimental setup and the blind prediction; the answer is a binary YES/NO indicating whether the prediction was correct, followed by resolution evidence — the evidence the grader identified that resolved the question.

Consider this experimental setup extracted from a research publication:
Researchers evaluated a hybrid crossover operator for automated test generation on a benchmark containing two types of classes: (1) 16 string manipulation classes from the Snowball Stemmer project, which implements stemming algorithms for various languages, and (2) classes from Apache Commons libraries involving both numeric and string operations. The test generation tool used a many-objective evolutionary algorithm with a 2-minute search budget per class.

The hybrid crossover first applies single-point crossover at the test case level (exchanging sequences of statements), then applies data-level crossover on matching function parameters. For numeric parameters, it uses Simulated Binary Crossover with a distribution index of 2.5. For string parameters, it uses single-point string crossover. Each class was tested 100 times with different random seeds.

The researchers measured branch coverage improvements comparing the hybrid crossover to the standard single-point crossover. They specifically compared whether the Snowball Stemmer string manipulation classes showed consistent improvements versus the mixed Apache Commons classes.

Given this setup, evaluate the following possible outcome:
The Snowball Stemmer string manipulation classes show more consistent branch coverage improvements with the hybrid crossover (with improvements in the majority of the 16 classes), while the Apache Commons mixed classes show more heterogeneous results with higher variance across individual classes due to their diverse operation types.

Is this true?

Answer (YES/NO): YES